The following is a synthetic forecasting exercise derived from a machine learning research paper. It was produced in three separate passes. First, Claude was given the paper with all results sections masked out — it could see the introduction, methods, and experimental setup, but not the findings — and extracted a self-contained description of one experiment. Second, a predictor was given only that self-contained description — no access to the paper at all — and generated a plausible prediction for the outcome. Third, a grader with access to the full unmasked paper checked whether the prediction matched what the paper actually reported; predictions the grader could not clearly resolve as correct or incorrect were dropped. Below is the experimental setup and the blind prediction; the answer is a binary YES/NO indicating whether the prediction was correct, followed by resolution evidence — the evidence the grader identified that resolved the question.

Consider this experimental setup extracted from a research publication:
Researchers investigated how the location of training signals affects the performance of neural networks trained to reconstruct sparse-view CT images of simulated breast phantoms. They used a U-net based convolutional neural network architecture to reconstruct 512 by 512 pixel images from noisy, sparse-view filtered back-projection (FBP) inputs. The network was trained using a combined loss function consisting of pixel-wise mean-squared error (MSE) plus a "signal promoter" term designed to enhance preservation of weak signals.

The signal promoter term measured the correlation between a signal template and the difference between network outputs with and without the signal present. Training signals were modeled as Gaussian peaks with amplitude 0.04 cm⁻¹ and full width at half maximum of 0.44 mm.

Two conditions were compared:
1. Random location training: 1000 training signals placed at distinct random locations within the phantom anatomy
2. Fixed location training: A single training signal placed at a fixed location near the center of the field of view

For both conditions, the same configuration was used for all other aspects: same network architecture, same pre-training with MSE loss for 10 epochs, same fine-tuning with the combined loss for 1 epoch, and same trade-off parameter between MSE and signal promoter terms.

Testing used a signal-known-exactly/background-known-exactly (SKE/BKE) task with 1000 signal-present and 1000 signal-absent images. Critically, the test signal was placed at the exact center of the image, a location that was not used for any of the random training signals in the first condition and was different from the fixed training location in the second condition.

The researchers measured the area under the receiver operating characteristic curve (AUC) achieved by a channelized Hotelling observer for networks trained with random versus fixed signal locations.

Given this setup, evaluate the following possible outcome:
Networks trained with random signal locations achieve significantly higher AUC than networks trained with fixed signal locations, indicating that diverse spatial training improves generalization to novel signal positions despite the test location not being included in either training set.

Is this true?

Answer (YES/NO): YES